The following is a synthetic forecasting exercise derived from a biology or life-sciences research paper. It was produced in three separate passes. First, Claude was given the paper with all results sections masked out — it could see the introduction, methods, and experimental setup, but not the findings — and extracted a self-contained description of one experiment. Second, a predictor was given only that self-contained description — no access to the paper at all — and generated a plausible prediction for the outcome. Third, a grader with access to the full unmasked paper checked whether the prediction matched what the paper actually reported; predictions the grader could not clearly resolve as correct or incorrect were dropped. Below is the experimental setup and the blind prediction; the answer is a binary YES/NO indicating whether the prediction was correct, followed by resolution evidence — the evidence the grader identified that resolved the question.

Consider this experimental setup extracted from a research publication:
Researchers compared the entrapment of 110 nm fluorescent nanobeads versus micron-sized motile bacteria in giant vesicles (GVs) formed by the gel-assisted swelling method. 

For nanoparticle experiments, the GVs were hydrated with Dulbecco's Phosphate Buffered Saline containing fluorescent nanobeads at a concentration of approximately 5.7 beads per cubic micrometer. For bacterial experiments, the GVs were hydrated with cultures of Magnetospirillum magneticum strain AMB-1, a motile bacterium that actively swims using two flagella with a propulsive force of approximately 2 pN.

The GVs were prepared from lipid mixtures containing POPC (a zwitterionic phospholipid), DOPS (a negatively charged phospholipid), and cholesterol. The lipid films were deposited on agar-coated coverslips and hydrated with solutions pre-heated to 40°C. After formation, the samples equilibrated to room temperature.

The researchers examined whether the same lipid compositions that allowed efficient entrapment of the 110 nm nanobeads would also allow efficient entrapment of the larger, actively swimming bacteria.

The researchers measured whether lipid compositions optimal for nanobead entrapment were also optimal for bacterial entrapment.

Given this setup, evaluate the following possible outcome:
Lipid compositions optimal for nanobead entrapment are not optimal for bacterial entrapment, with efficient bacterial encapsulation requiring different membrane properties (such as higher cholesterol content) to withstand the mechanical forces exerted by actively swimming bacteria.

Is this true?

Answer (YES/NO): NO